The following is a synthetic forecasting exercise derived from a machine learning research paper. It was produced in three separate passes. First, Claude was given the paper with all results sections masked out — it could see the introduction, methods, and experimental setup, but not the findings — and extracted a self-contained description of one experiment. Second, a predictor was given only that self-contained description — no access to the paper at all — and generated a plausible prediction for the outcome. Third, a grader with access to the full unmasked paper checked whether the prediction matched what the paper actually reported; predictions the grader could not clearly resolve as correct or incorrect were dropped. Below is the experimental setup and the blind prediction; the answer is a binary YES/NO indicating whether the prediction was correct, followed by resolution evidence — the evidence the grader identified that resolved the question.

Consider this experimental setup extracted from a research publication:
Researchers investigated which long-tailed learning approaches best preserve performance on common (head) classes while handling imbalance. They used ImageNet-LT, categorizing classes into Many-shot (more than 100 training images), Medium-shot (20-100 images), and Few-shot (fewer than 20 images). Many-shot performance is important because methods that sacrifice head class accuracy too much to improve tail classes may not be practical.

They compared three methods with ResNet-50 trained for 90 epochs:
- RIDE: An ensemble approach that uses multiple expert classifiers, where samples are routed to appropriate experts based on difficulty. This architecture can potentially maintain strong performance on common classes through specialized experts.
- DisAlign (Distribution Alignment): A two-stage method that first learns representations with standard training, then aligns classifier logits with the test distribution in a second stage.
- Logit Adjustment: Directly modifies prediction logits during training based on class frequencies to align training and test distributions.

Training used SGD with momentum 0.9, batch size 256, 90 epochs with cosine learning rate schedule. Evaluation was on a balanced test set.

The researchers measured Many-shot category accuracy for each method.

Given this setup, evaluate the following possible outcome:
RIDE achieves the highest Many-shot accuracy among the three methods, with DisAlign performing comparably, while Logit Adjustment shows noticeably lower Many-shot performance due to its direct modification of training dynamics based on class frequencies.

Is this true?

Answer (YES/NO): NO